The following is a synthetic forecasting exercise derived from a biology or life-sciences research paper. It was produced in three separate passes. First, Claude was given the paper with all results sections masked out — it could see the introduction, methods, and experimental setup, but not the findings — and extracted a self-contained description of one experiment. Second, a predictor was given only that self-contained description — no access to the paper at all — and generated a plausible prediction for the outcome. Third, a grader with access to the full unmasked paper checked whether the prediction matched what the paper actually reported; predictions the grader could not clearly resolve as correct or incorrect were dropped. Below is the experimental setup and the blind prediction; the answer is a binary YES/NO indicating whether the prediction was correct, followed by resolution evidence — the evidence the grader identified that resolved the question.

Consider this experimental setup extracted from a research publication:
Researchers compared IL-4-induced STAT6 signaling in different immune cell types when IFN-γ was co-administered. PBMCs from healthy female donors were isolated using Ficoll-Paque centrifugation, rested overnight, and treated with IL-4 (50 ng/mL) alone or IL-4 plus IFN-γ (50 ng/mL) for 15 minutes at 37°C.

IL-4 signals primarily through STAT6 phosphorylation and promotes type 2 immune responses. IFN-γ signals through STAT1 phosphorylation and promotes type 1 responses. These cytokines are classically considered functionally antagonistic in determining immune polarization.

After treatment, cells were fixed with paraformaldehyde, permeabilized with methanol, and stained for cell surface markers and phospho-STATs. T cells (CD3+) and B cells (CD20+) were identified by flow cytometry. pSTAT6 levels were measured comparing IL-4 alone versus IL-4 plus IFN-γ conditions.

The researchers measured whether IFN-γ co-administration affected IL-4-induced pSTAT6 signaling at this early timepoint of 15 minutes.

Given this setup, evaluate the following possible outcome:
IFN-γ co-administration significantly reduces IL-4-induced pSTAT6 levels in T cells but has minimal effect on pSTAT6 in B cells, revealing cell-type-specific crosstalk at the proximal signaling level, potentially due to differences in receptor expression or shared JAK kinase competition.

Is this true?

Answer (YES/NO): NO